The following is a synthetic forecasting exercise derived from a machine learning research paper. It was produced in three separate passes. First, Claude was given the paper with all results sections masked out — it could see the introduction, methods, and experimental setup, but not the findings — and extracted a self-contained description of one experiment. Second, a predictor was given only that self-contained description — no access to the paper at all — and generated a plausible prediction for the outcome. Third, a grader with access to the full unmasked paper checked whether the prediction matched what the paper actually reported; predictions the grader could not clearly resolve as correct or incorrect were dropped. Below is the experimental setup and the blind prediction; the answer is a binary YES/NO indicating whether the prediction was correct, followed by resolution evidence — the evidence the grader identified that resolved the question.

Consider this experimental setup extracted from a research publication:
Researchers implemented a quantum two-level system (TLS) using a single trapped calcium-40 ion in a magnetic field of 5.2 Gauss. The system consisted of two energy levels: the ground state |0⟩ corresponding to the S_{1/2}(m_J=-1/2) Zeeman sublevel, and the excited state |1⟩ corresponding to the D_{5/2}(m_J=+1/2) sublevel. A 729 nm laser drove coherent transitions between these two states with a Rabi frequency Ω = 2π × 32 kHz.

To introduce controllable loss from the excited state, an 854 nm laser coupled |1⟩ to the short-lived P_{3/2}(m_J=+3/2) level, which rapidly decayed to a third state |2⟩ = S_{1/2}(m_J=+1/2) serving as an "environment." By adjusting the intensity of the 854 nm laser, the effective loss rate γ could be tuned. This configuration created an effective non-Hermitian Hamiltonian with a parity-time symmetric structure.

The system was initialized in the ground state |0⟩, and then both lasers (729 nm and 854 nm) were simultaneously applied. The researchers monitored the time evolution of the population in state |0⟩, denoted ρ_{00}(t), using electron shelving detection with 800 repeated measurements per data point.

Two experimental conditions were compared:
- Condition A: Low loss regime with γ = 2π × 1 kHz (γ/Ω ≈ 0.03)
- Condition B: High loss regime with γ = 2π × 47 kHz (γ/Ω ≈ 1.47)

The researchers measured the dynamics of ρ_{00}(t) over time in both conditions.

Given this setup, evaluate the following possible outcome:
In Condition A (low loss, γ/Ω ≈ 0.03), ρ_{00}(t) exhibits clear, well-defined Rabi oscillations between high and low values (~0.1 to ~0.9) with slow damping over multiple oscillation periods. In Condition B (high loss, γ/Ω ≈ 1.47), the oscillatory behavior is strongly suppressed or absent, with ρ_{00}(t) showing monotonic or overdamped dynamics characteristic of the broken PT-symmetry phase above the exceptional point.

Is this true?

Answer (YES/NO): YES